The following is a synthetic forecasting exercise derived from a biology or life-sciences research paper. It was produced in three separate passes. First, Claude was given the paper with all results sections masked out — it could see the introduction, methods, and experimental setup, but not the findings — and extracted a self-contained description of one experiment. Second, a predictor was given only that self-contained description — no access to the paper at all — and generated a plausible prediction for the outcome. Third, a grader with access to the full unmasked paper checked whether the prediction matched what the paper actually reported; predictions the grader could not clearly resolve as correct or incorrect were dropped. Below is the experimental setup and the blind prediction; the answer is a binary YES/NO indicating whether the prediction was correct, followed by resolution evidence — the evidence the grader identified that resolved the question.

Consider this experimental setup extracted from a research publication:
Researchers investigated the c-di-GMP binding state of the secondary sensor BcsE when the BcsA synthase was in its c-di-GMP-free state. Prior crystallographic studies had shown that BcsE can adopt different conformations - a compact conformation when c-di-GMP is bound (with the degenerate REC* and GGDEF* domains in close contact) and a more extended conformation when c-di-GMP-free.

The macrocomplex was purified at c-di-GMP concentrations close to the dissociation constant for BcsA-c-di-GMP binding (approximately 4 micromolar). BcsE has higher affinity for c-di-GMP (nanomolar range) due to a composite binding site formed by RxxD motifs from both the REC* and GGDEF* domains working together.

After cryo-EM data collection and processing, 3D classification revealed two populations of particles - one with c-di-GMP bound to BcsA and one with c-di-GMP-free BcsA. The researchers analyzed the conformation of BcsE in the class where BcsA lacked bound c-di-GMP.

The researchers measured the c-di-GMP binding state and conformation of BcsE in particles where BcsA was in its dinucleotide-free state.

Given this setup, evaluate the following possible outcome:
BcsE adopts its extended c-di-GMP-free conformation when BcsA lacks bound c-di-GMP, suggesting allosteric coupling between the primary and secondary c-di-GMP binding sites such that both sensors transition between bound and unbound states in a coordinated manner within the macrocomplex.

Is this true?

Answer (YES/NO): NO